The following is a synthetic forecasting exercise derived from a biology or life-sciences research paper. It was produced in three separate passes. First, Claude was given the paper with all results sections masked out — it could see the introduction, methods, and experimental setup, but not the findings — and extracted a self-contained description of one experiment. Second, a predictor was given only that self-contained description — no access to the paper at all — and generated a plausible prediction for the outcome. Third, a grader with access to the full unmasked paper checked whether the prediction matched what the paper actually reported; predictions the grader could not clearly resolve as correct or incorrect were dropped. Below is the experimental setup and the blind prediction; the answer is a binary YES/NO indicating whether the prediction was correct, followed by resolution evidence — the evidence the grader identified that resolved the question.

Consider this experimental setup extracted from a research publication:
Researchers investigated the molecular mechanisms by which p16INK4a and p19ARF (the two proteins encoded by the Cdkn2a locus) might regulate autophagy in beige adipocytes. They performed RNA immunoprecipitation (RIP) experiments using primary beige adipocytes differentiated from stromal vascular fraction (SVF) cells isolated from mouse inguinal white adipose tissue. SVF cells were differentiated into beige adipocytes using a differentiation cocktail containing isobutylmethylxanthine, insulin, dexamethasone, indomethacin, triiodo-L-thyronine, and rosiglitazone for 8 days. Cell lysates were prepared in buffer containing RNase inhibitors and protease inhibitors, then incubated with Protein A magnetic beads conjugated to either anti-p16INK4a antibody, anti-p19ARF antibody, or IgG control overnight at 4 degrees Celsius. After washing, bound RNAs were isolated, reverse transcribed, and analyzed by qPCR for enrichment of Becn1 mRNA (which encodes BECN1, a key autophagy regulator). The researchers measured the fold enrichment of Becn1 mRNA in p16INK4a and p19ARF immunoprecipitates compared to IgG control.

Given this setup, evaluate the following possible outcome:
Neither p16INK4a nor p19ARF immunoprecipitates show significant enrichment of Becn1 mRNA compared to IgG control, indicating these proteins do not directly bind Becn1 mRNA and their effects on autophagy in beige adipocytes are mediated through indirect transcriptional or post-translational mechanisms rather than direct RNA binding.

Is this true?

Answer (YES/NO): NO